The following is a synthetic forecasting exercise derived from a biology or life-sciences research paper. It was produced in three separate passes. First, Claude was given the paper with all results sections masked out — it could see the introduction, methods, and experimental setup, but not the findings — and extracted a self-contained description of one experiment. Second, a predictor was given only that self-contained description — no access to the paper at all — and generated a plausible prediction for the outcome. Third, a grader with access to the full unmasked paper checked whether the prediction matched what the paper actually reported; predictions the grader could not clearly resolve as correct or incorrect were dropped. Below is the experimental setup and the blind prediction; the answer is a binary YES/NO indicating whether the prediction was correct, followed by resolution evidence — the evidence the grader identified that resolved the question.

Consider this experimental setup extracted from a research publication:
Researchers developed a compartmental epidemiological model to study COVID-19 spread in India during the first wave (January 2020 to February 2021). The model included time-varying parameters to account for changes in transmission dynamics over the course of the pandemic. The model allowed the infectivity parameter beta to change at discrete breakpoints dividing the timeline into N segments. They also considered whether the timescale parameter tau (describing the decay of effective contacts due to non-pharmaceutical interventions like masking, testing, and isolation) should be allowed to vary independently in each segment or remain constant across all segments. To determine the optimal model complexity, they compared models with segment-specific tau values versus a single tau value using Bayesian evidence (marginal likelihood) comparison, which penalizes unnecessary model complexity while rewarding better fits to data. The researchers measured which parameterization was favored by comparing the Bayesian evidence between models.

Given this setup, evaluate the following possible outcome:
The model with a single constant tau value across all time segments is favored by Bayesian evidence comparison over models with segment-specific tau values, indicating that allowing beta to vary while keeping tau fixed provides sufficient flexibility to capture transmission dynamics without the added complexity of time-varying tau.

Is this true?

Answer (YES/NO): YES